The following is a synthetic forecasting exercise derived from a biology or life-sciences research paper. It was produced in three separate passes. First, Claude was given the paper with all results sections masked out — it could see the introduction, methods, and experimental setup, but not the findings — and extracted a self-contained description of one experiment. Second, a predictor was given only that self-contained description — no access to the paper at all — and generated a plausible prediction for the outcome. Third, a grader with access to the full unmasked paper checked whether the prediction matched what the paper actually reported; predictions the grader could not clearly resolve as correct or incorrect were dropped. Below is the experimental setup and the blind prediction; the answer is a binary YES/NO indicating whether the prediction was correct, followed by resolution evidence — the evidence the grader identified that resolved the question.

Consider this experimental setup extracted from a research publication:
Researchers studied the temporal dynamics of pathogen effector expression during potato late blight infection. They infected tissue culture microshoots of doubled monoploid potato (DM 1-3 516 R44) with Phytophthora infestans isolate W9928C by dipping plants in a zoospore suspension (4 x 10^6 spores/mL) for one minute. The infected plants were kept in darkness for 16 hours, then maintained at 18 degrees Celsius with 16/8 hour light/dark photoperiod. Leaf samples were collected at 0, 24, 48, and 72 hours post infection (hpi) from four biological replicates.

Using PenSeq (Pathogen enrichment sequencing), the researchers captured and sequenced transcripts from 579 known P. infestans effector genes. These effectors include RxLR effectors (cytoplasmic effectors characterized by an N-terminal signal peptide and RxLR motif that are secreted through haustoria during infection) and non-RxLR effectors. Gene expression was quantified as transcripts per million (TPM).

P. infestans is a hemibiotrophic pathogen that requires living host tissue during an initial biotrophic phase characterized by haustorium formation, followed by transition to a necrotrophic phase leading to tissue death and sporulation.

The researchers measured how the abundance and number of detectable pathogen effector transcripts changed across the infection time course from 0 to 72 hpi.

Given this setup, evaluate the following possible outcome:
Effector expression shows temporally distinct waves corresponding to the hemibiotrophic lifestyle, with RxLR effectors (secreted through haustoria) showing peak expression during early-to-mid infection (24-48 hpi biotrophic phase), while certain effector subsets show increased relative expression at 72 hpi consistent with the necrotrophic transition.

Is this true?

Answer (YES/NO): NO